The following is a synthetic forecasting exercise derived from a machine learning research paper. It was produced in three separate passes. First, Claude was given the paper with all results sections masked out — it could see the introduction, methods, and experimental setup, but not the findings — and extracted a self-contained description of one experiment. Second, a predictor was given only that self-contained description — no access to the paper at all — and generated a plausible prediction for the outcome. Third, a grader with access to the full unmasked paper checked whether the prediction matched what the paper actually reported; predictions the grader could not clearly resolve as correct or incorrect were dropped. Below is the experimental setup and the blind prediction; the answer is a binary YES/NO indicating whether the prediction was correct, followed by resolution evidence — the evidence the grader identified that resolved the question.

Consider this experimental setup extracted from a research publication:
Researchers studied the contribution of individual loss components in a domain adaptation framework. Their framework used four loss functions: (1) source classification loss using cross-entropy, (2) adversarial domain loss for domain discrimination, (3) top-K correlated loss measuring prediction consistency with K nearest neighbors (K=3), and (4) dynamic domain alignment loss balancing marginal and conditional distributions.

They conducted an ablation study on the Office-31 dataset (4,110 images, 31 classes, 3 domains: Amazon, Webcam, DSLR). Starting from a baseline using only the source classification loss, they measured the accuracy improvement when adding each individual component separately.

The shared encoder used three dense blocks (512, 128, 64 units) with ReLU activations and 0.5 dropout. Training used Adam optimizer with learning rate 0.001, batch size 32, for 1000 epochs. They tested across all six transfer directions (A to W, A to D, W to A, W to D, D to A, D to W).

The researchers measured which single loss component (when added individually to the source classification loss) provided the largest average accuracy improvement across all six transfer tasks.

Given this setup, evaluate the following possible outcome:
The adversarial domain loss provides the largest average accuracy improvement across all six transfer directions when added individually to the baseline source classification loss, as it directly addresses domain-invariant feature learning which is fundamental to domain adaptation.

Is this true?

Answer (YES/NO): NO